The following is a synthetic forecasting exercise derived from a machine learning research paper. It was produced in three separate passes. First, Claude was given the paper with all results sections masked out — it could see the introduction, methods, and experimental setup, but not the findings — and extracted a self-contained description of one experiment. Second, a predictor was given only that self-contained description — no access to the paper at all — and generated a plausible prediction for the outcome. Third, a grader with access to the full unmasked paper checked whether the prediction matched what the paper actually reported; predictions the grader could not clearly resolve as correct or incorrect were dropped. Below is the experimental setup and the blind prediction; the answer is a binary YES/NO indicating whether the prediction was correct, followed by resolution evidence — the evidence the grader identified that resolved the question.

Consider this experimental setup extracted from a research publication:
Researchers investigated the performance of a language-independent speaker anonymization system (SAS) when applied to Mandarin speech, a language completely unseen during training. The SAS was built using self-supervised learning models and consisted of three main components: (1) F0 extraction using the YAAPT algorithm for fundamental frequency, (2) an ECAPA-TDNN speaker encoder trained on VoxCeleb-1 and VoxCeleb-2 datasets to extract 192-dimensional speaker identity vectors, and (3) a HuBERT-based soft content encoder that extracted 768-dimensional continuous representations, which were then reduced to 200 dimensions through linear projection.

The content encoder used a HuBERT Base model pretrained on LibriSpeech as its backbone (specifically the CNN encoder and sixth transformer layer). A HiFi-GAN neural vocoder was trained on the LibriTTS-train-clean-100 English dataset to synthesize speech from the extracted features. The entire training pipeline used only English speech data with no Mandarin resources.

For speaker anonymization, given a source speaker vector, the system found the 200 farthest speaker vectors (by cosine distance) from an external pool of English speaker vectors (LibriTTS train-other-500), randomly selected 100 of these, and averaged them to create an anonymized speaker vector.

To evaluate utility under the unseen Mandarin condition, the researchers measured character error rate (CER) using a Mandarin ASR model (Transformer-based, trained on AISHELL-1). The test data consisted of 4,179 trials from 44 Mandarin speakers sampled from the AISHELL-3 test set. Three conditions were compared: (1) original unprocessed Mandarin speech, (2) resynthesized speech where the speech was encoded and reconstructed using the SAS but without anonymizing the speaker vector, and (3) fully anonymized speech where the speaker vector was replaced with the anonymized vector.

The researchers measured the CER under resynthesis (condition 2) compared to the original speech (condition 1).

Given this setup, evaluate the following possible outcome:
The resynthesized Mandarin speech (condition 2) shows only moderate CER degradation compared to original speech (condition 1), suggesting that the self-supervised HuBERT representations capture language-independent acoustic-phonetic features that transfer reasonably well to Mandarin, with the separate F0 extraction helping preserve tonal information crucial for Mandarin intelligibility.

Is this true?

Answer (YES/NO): NO